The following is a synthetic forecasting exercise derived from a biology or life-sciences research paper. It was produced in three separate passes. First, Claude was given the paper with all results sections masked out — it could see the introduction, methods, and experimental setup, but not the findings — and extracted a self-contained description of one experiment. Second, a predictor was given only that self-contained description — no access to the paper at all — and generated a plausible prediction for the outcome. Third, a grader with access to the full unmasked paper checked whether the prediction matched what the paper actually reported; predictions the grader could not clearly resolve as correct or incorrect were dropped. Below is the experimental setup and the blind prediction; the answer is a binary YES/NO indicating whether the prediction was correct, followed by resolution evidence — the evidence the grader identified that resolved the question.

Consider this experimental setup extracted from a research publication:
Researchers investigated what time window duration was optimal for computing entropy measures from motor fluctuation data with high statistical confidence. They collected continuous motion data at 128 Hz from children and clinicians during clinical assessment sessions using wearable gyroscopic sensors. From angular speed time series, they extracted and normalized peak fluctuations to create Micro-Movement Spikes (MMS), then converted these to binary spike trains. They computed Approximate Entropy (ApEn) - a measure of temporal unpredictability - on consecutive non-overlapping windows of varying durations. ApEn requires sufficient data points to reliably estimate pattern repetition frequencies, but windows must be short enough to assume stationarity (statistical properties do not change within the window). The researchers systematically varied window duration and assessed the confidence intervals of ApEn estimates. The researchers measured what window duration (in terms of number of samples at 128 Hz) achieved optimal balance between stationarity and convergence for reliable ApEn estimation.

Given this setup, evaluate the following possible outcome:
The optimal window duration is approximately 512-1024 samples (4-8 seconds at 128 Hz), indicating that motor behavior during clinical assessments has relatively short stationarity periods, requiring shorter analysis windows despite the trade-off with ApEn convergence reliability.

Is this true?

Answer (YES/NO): YES